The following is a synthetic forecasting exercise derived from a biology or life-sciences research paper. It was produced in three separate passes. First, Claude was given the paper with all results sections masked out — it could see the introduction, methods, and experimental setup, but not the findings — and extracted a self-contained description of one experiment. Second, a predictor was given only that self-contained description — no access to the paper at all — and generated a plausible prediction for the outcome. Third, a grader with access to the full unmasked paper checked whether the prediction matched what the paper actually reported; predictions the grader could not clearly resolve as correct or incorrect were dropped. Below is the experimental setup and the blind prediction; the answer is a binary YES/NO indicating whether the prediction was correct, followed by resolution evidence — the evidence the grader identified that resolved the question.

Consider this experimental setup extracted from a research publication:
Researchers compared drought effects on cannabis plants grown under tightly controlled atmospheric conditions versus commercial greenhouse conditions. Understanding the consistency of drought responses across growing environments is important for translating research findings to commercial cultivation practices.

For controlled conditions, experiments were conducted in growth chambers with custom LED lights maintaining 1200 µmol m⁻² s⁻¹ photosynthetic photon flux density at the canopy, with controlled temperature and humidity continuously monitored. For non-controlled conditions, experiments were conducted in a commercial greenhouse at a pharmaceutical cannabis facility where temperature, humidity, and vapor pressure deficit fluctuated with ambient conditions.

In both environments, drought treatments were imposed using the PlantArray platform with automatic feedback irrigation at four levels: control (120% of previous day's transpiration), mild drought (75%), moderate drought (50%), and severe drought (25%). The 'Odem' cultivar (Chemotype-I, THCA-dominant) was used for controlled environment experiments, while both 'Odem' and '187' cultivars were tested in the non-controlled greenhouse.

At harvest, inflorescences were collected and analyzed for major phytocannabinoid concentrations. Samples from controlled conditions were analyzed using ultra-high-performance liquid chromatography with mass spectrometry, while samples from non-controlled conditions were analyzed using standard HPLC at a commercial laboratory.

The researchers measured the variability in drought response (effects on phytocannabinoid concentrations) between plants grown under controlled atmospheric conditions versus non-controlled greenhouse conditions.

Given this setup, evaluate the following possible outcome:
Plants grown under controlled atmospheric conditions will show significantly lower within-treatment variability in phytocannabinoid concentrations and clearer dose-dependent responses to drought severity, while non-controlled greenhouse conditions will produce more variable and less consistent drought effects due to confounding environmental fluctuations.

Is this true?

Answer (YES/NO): YES